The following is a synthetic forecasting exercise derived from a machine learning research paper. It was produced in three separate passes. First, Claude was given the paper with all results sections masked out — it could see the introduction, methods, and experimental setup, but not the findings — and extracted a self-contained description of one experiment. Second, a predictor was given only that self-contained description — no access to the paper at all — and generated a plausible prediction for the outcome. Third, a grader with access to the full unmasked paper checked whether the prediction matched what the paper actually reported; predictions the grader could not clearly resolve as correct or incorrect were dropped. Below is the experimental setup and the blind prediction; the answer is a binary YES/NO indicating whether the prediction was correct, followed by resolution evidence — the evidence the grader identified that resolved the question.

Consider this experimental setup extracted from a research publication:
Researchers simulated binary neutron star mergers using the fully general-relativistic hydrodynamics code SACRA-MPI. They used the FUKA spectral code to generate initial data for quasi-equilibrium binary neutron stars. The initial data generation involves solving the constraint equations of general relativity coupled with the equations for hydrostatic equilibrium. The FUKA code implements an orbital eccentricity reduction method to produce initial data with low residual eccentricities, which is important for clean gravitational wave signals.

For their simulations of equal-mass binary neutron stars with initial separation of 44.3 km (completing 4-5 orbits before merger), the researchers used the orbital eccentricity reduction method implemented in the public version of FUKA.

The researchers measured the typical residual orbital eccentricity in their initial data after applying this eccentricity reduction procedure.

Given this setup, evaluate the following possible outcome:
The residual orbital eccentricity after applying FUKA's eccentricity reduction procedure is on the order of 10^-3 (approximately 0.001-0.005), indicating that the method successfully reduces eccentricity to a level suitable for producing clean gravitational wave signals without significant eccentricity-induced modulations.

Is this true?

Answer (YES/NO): NO